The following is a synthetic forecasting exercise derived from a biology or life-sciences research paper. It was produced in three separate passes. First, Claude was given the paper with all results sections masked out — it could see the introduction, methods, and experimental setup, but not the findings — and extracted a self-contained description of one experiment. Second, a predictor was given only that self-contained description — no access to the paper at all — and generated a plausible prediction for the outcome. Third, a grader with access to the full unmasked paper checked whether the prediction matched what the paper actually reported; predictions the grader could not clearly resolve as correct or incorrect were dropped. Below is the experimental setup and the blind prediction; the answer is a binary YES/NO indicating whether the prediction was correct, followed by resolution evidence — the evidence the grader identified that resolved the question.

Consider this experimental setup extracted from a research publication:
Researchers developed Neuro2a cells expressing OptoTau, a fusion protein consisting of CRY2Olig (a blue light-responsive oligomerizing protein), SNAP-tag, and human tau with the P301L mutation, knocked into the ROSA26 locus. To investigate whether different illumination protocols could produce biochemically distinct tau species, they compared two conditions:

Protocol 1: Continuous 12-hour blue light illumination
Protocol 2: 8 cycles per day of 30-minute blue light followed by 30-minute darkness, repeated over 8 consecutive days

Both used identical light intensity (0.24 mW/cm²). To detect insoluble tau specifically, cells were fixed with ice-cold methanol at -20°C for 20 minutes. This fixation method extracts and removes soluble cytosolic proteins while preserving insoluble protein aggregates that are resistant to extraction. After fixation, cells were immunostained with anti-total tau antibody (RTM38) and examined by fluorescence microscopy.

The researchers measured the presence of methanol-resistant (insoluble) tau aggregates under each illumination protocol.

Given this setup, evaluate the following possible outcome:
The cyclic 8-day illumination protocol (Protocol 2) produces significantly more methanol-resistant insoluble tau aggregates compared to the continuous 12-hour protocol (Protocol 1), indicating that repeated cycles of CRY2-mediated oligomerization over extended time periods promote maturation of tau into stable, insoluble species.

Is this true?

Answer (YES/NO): YES